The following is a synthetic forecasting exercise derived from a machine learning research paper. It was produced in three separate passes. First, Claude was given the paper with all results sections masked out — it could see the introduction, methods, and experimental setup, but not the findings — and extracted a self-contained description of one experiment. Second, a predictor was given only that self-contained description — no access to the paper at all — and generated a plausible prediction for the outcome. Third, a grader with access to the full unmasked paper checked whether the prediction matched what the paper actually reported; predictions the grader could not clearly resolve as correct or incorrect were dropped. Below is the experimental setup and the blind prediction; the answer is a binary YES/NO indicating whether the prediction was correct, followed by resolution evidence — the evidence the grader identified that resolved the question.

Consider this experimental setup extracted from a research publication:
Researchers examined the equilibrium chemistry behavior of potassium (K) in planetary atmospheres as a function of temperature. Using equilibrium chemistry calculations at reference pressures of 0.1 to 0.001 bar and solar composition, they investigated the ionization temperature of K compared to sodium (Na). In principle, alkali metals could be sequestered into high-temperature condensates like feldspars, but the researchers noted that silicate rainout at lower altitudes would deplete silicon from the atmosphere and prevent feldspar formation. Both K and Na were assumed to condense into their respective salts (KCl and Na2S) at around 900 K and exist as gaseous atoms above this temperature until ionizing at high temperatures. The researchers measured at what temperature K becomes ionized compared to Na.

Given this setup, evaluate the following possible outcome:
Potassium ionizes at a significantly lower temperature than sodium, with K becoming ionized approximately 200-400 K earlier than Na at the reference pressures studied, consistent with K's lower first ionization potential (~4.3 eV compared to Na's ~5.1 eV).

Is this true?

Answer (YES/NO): NO